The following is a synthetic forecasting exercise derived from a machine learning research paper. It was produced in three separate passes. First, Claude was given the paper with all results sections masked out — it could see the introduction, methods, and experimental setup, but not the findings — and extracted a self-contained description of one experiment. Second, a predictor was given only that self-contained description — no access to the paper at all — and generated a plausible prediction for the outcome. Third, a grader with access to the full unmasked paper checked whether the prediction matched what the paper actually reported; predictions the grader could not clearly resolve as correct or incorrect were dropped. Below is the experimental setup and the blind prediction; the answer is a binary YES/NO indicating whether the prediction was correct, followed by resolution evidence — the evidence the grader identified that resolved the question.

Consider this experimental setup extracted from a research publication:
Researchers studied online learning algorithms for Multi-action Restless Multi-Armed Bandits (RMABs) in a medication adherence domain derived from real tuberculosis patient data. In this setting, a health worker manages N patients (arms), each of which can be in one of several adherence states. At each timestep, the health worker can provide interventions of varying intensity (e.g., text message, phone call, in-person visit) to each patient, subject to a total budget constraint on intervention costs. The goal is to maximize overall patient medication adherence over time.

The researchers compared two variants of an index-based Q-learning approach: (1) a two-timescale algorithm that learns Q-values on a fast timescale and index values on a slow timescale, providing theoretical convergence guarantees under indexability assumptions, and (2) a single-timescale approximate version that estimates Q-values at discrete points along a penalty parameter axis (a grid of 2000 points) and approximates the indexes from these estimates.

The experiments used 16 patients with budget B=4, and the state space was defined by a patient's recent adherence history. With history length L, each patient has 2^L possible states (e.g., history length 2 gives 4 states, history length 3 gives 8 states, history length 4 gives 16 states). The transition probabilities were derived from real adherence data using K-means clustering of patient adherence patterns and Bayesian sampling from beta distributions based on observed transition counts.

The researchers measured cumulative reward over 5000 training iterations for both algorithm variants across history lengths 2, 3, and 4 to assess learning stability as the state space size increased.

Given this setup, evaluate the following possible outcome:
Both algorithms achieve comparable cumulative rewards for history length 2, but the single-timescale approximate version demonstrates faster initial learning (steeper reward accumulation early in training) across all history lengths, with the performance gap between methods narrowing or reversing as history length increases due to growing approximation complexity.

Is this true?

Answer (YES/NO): NO